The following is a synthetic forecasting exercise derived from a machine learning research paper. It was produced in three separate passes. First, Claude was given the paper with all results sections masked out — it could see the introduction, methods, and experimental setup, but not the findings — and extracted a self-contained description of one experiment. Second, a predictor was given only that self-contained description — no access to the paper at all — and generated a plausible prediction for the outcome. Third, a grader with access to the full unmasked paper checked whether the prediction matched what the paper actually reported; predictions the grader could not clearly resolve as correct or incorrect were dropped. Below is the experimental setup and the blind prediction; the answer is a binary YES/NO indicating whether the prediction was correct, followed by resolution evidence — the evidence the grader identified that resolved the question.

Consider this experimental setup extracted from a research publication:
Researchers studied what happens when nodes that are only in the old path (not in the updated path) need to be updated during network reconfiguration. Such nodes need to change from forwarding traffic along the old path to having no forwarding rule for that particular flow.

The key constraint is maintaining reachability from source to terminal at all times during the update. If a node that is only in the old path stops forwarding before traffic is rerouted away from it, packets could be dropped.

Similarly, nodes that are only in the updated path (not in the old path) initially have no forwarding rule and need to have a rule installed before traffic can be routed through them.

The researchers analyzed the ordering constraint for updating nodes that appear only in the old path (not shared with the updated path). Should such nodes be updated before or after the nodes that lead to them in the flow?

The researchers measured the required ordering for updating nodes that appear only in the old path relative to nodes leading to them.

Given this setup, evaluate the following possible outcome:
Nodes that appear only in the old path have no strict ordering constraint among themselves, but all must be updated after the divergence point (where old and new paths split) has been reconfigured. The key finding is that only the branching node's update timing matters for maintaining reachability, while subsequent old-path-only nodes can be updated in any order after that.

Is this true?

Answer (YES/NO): NO